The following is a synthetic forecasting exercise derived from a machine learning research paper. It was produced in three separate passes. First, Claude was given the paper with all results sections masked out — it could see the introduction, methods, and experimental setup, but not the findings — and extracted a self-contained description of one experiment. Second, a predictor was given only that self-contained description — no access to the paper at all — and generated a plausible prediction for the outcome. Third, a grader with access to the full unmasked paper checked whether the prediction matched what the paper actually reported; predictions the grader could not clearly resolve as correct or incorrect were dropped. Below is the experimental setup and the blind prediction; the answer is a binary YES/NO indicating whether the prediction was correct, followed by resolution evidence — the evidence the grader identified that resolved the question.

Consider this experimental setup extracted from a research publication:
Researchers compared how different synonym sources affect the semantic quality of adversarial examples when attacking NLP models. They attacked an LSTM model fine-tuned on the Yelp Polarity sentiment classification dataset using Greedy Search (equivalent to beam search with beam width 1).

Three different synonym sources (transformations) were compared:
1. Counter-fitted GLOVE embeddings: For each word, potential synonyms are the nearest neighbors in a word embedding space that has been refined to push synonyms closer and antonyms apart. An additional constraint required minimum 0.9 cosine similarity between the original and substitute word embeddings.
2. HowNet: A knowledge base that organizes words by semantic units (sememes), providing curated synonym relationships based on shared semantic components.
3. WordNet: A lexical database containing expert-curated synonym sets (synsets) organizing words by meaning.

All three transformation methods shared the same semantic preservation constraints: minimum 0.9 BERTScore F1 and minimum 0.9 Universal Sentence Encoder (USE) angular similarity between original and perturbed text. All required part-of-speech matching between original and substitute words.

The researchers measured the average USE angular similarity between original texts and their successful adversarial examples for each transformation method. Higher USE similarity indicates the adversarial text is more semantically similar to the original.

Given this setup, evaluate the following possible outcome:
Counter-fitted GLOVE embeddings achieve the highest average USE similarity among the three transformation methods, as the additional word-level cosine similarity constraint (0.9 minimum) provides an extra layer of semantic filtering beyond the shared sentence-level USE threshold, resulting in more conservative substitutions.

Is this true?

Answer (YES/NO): NO